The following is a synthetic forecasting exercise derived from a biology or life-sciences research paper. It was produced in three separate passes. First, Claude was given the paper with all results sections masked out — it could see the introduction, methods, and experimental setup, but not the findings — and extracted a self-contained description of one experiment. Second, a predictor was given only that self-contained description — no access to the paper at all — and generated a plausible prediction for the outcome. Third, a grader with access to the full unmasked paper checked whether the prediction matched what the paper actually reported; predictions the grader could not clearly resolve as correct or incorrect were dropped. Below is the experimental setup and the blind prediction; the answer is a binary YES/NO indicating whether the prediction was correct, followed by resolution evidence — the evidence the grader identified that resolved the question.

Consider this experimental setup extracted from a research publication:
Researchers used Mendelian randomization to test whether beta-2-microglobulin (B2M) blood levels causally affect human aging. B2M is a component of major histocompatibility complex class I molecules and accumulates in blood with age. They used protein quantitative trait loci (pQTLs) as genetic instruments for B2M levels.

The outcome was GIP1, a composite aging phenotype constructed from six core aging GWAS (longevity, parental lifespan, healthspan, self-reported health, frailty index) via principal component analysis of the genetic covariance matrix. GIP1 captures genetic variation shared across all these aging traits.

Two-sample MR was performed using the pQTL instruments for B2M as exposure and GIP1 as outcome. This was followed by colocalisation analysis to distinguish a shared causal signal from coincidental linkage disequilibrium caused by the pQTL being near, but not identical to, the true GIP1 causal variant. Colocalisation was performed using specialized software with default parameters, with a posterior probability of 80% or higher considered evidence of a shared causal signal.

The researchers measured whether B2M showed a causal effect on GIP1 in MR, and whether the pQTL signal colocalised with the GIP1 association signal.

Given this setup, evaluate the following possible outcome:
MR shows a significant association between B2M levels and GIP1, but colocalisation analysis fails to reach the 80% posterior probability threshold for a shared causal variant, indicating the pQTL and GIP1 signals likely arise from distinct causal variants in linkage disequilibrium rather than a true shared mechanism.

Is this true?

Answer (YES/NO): YES